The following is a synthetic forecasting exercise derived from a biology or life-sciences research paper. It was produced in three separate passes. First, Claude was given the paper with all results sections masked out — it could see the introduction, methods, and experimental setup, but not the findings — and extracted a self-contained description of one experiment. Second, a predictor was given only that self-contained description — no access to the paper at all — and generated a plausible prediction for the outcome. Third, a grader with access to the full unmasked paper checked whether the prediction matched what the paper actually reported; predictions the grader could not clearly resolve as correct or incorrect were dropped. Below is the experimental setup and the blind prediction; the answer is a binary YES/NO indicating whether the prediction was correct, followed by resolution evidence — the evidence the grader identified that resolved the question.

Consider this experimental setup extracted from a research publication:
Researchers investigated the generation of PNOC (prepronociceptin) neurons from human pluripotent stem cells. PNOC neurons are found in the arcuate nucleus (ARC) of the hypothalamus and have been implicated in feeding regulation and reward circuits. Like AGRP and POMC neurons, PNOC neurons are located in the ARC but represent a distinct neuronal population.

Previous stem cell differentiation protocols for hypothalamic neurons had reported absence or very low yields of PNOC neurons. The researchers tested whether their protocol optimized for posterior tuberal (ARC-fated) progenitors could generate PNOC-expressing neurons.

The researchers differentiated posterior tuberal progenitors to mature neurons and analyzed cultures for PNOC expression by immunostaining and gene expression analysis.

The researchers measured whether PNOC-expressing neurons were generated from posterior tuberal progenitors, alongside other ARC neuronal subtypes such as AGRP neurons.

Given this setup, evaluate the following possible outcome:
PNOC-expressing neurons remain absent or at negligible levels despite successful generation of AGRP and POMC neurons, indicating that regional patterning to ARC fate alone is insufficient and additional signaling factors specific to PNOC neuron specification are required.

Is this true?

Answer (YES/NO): NO